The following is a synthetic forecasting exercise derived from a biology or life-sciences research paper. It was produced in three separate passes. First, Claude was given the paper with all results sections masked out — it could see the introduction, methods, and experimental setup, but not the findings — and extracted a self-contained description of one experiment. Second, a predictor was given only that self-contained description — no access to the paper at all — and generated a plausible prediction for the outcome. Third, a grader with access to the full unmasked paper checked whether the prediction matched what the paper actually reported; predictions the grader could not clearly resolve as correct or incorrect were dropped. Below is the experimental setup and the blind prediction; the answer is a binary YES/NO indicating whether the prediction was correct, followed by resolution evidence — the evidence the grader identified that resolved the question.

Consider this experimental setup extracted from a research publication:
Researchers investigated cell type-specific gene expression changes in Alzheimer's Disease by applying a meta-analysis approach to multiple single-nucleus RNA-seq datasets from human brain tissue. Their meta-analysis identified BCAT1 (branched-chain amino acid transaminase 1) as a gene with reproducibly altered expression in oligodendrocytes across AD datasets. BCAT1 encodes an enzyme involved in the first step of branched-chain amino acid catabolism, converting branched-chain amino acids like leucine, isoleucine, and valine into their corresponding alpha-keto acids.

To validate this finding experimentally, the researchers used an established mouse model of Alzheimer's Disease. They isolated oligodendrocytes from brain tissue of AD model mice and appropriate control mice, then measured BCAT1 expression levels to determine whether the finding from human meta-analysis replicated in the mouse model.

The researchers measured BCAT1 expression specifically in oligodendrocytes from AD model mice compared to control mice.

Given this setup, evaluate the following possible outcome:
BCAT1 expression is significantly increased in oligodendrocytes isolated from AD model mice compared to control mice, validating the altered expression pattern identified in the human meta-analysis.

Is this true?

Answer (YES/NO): NO